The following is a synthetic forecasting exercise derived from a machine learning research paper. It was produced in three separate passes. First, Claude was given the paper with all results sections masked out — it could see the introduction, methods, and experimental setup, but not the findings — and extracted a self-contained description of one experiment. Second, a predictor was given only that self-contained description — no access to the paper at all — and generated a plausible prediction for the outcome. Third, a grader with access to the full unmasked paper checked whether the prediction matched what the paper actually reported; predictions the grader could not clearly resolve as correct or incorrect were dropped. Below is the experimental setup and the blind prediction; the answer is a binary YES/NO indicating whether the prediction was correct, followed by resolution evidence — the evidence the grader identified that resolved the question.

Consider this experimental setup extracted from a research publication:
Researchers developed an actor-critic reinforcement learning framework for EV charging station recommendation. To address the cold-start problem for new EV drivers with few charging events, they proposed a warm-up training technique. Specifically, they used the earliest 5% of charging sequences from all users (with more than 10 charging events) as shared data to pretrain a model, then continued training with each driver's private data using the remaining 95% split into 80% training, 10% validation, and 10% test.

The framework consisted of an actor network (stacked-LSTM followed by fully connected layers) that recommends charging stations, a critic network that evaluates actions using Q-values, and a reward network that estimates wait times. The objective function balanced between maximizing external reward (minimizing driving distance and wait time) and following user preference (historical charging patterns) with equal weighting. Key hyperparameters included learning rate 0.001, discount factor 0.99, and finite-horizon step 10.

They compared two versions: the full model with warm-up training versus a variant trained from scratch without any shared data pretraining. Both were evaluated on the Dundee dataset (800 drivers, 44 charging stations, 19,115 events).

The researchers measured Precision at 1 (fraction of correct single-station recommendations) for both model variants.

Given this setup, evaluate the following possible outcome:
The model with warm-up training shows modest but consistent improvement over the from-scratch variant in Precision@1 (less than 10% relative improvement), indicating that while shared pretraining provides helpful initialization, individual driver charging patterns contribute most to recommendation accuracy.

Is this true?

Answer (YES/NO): NO